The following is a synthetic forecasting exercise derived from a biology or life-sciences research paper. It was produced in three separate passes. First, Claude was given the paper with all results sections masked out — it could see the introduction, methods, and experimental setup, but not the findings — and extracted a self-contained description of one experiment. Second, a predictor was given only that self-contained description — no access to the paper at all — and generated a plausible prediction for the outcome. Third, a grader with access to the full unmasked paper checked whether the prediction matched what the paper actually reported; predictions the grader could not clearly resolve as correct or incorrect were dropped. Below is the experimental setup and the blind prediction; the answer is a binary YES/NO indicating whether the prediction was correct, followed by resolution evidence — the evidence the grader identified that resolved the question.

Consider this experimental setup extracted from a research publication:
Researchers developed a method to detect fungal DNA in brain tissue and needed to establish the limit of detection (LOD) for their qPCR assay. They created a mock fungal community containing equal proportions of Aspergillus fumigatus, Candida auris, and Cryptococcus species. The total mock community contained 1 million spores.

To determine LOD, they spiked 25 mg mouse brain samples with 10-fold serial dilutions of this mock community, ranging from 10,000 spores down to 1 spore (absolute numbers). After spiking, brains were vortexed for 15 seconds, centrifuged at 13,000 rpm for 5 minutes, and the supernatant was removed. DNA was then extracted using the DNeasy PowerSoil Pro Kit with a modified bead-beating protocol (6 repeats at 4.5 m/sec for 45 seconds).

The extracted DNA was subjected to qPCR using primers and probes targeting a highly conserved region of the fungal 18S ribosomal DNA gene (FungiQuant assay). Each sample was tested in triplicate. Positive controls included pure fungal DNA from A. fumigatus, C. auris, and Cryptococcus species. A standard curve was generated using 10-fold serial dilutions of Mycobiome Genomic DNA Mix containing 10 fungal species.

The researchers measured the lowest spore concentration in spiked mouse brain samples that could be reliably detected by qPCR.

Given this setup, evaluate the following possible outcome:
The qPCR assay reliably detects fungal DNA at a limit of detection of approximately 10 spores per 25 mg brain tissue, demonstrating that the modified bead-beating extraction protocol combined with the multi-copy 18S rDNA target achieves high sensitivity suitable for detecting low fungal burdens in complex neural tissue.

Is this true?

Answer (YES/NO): NO